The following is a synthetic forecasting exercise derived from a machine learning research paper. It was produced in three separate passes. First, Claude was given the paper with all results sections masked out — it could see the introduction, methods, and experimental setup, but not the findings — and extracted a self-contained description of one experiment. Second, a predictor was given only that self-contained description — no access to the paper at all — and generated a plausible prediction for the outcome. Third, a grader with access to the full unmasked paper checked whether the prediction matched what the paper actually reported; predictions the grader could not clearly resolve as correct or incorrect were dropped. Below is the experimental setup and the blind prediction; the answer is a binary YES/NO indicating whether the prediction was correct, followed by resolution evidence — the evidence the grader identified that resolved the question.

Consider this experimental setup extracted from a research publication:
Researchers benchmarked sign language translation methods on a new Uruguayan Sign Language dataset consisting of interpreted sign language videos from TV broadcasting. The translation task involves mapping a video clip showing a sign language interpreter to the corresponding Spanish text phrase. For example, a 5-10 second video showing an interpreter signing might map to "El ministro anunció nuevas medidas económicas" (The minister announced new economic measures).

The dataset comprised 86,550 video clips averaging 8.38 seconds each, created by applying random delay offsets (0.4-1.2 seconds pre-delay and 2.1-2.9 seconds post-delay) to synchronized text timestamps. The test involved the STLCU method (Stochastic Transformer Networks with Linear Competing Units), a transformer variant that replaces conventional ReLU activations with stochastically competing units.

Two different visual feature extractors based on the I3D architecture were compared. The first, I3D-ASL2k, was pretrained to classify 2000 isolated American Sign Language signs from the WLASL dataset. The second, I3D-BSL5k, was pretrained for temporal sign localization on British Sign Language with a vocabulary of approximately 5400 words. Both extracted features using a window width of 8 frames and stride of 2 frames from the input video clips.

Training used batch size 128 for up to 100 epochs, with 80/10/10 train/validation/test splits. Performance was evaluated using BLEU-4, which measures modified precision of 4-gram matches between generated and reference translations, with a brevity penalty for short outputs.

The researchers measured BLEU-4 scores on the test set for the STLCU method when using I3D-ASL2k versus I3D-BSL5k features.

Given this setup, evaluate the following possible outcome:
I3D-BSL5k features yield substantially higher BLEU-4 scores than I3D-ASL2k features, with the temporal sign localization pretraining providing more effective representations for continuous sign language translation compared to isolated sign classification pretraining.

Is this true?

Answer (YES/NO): NO